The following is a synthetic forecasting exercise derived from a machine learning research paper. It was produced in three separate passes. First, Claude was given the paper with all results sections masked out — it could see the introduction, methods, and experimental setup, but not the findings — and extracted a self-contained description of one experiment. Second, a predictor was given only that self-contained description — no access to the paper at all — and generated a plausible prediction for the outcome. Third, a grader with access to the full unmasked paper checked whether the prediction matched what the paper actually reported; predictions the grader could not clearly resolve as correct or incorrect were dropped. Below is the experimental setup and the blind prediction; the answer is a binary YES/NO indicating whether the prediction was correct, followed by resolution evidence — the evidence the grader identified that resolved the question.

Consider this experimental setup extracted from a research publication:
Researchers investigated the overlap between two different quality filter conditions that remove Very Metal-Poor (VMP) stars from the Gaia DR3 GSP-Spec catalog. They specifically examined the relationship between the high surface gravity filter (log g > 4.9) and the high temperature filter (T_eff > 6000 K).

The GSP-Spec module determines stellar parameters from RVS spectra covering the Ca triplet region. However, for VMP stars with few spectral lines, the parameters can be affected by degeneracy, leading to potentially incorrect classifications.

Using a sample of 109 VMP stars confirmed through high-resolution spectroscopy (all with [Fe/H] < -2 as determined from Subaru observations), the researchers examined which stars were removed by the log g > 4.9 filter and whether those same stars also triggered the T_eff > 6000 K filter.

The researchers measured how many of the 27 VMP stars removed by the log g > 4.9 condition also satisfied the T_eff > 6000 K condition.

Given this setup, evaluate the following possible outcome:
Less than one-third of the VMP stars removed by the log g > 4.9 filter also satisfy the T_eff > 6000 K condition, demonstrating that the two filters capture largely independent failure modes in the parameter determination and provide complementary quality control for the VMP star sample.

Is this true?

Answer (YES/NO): NO